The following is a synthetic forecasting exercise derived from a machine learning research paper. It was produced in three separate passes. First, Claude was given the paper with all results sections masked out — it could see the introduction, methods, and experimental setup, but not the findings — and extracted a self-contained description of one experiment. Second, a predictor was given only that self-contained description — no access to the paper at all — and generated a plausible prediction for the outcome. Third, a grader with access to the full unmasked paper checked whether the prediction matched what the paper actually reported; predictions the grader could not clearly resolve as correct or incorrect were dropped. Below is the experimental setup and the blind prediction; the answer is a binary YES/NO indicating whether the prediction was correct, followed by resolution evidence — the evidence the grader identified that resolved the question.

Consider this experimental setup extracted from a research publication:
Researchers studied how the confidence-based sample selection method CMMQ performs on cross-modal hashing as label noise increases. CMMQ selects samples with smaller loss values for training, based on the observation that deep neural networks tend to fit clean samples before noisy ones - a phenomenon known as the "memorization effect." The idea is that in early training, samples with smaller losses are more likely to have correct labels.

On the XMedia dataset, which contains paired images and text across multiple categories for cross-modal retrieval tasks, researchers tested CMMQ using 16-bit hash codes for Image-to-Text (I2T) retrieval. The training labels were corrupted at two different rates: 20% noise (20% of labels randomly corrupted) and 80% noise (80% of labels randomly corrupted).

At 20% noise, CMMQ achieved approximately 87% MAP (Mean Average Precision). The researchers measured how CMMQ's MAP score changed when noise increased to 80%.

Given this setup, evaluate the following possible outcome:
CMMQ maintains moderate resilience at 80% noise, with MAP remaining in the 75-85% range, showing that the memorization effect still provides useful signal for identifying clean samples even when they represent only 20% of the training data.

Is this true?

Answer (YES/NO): NO